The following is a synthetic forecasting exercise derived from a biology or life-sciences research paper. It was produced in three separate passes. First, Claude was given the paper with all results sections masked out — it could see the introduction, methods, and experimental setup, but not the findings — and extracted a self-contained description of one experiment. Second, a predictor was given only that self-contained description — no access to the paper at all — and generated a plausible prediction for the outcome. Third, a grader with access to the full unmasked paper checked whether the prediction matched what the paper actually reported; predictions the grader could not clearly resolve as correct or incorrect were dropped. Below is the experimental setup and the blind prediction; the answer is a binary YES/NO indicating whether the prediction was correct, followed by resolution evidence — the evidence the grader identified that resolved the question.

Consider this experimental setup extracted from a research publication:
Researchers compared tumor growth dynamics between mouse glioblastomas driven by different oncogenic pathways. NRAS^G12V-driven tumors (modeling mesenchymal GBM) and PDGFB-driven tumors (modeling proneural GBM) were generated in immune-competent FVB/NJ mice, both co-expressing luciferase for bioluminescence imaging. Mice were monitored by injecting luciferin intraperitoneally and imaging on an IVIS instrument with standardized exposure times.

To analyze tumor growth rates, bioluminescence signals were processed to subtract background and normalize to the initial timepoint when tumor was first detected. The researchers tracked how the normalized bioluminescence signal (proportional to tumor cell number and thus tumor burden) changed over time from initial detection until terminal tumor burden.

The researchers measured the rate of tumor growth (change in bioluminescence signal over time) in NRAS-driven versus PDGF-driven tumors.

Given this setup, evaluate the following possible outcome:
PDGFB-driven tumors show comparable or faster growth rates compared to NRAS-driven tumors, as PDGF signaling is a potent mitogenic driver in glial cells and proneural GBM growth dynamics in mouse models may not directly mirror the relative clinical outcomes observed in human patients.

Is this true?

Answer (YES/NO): YES